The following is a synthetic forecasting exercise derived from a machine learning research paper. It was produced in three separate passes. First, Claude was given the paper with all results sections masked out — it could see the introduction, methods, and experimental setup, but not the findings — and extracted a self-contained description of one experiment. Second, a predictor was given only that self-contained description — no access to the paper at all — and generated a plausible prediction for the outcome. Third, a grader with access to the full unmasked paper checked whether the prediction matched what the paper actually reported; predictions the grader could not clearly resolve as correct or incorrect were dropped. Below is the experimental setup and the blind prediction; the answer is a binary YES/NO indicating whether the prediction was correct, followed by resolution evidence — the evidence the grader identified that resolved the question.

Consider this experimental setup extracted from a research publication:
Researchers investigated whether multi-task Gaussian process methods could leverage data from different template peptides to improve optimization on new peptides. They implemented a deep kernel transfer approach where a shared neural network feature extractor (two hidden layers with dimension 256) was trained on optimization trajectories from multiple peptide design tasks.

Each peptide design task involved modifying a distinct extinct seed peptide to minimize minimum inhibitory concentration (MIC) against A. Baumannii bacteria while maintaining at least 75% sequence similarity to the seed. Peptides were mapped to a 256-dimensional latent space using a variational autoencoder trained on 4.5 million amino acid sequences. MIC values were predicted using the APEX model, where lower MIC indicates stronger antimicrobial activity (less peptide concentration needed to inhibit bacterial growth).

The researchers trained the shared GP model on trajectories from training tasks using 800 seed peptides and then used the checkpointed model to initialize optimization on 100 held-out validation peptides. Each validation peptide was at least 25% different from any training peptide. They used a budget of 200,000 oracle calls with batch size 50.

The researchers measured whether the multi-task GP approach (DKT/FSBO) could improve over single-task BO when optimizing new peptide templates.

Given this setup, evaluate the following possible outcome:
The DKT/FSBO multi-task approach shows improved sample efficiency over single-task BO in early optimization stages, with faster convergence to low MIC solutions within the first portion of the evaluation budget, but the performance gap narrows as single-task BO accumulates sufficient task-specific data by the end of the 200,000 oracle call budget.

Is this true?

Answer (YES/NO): NO